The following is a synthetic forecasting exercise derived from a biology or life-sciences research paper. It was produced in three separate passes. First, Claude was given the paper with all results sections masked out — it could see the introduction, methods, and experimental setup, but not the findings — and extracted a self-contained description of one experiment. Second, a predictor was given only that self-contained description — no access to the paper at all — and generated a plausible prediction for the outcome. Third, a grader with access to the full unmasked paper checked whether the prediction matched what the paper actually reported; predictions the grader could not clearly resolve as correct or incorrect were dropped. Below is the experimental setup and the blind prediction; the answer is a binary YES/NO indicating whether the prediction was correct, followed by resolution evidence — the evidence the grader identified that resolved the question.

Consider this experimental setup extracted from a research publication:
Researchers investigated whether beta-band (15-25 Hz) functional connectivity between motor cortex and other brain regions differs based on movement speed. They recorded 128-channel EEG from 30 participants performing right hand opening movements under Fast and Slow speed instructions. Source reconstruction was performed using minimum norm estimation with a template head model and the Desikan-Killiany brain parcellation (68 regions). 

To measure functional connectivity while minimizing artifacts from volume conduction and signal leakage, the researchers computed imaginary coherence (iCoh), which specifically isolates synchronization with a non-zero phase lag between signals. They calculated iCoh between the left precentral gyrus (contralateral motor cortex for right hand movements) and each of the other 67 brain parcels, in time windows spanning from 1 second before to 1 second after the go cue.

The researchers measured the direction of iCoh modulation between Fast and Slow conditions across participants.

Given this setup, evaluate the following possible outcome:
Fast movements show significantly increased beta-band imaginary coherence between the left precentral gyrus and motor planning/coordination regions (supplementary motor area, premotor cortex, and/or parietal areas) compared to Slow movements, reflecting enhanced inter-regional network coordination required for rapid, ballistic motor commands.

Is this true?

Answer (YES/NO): NO